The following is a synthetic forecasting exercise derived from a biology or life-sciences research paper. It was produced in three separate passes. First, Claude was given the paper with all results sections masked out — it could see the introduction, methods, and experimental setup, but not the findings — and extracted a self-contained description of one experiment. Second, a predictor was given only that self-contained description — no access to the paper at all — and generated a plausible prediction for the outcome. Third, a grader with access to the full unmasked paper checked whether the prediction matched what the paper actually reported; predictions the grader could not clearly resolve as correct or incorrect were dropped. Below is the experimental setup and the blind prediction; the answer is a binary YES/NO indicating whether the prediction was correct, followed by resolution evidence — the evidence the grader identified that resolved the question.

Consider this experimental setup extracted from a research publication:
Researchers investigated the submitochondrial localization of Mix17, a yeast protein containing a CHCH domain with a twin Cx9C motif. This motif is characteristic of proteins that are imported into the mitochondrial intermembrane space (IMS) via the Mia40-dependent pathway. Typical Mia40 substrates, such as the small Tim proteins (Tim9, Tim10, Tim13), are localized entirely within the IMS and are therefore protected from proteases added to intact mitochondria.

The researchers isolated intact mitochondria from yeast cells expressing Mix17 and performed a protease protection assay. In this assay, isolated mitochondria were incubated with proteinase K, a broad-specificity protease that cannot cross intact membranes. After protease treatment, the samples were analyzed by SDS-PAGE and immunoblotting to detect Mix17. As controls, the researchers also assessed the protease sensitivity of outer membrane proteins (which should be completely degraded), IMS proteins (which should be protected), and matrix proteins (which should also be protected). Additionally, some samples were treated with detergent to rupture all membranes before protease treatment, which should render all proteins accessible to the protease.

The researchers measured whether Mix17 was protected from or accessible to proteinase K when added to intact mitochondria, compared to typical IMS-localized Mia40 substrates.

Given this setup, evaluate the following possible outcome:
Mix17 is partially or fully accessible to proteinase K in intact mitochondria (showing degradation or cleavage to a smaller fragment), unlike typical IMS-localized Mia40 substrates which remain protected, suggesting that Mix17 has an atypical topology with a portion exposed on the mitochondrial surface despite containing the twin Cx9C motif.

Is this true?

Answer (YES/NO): YES